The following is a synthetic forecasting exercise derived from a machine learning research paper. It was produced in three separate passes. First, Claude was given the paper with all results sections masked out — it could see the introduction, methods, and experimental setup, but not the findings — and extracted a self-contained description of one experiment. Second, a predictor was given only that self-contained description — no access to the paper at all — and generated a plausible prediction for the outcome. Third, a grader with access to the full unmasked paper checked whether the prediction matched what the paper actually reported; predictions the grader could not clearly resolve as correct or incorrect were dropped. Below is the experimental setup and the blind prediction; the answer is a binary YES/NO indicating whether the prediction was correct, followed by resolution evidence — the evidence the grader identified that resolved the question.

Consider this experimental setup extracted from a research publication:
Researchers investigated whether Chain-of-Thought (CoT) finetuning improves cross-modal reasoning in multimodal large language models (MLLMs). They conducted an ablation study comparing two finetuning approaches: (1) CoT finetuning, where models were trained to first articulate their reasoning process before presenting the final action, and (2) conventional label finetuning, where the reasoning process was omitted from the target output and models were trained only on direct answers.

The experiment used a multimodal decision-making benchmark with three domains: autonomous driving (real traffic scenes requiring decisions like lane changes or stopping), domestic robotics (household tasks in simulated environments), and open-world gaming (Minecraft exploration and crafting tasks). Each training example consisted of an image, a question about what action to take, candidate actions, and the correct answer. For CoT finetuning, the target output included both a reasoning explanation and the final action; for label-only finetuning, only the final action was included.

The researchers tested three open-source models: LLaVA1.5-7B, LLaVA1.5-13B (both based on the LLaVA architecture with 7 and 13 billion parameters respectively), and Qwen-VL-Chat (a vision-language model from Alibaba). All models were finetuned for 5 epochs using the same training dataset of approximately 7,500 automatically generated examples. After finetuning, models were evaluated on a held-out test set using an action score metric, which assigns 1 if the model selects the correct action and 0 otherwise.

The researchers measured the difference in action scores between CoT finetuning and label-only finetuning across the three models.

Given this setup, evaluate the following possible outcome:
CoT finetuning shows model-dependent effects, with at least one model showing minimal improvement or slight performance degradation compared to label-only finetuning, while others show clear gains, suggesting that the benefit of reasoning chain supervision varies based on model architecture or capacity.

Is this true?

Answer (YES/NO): NO